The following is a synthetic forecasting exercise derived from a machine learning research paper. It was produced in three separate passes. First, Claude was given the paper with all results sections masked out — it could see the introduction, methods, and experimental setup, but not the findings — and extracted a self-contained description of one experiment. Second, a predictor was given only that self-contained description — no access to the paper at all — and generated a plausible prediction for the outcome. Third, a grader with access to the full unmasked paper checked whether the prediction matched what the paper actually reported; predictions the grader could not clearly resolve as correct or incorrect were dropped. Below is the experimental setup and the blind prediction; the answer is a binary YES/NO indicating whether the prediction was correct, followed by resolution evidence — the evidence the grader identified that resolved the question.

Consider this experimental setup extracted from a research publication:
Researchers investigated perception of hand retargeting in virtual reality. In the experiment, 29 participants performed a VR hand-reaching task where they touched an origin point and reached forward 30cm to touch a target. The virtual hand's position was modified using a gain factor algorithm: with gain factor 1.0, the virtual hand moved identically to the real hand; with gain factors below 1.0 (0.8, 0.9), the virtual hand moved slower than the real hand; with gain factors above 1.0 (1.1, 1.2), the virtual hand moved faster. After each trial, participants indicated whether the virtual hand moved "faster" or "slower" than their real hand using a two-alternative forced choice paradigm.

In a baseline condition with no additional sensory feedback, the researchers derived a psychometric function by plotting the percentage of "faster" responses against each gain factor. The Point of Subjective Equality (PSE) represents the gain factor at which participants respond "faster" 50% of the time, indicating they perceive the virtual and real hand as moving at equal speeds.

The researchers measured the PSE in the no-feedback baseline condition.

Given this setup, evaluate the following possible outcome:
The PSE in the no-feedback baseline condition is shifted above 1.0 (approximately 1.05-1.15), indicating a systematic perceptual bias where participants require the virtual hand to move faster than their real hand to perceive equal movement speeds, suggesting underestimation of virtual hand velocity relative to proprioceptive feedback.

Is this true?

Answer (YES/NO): NO